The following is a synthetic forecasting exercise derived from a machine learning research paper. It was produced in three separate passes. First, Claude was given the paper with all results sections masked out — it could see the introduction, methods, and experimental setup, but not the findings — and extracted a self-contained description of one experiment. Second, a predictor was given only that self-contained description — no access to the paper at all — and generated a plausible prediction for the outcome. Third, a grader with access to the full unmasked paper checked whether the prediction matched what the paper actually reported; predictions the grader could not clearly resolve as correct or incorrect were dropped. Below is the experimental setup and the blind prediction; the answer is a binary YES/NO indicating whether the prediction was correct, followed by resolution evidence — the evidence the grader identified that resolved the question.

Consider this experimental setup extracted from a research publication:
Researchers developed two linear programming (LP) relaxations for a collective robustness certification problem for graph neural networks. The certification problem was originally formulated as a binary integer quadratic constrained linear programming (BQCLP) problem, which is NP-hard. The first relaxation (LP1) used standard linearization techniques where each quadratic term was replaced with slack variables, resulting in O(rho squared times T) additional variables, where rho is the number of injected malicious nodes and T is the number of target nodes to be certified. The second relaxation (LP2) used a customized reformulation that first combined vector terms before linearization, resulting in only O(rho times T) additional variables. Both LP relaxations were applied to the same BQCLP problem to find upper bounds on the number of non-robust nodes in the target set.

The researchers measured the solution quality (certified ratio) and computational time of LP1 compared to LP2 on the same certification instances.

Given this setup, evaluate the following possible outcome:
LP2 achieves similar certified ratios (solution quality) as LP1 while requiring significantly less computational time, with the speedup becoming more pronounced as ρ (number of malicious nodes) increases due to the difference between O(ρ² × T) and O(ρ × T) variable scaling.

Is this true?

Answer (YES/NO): NO